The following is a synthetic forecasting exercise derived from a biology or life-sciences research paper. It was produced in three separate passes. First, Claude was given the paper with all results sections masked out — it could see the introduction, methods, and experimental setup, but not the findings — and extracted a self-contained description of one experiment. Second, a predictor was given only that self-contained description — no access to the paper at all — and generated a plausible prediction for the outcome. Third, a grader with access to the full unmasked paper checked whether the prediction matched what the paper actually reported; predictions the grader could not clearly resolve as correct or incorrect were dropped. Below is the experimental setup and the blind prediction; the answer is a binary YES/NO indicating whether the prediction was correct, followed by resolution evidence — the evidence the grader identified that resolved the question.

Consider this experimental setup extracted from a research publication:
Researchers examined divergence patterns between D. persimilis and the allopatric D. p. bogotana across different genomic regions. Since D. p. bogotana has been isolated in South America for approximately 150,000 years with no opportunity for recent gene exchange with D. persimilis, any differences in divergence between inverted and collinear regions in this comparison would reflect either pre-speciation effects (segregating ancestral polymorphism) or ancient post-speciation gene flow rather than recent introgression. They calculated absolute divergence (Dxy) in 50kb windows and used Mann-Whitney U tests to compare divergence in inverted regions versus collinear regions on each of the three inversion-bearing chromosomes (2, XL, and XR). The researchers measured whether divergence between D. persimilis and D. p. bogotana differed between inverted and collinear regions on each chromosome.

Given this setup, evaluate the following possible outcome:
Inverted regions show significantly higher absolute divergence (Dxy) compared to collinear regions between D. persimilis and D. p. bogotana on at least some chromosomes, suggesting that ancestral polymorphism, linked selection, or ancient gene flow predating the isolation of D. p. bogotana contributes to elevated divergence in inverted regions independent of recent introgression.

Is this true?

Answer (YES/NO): YES